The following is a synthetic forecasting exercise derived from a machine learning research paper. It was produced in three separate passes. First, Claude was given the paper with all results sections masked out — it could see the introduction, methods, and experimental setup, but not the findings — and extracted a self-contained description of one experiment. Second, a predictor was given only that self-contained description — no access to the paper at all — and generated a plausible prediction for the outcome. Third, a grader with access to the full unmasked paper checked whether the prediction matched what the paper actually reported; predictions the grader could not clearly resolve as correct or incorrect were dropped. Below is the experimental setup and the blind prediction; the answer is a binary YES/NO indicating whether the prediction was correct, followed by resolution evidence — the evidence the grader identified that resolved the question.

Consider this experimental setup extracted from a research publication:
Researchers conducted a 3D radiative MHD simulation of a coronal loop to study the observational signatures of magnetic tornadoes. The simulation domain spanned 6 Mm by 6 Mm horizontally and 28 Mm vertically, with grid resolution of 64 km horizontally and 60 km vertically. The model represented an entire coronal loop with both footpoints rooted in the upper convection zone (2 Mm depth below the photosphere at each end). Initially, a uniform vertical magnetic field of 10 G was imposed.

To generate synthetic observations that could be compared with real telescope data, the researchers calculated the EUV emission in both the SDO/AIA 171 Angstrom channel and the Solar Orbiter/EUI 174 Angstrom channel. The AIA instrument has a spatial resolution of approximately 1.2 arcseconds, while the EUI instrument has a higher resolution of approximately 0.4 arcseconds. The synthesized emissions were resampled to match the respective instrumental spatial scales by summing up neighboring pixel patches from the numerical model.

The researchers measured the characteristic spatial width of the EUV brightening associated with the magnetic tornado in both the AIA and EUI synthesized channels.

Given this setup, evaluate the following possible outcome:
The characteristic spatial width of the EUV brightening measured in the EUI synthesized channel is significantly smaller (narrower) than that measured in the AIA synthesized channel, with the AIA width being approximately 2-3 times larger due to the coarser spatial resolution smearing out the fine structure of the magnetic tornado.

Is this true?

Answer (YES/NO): NO